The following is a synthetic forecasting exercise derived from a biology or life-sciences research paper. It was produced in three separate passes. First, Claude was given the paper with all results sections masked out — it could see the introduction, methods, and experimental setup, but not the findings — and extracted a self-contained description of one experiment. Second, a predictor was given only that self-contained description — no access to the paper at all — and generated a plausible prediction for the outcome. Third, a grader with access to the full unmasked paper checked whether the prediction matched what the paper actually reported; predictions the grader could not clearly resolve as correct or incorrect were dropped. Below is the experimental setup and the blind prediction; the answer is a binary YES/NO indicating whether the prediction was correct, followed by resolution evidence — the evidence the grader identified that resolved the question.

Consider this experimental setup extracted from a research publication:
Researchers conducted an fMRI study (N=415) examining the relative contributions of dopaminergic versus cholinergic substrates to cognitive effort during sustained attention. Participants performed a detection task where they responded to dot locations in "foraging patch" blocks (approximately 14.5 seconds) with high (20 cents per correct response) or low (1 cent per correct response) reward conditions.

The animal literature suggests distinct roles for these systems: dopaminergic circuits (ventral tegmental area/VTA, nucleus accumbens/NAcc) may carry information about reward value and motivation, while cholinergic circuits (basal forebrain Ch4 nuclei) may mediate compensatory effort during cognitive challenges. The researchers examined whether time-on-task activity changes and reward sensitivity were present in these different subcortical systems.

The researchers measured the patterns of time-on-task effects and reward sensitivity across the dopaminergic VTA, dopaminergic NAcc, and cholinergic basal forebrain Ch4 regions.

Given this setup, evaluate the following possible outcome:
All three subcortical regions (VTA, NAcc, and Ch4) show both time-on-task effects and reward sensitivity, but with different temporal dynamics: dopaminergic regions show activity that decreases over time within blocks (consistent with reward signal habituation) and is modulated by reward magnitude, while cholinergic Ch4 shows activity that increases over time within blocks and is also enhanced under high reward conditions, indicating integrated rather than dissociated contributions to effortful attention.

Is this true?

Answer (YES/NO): NO